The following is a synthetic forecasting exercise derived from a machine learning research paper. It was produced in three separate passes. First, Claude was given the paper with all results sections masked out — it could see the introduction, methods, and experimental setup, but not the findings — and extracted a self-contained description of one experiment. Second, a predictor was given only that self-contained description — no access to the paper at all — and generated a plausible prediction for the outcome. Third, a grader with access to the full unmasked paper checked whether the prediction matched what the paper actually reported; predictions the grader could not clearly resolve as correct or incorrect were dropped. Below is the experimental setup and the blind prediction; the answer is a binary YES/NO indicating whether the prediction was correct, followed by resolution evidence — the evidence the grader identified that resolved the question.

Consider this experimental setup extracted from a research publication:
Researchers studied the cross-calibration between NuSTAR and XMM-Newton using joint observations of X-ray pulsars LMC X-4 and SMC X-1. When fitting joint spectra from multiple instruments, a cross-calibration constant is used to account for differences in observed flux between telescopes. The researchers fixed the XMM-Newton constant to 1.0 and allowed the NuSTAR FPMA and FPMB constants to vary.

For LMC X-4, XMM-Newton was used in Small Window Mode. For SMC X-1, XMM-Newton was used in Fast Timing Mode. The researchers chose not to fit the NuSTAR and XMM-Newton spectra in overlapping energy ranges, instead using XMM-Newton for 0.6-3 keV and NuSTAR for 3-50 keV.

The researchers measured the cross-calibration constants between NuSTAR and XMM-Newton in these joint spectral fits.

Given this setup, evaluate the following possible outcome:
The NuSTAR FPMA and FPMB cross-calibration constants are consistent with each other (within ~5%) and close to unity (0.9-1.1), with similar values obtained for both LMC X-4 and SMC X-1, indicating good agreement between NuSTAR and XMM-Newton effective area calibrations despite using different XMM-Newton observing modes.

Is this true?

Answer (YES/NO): NO